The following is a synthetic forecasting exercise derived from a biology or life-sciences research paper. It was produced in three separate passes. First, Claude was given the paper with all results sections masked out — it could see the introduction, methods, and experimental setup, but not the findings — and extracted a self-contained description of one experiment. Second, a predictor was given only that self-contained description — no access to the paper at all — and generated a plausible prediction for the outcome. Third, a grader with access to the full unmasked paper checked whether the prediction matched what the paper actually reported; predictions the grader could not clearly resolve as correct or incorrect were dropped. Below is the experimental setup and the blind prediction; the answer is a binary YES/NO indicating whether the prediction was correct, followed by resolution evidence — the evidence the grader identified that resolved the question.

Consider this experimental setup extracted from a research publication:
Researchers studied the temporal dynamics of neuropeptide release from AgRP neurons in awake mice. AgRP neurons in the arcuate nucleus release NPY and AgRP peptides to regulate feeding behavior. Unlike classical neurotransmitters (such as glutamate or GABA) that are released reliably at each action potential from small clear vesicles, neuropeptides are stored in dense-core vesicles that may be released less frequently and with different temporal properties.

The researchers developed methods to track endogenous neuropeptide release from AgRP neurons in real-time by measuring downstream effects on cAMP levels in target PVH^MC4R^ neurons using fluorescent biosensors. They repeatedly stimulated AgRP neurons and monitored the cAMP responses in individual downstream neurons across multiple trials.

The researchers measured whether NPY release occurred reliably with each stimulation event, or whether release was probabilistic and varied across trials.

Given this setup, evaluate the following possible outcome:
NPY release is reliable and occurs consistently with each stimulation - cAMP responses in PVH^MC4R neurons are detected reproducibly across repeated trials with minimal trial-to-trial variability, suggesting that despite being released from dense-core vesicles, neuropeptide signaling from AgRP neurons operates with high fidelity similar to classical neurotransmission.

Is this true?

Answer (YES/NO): NO